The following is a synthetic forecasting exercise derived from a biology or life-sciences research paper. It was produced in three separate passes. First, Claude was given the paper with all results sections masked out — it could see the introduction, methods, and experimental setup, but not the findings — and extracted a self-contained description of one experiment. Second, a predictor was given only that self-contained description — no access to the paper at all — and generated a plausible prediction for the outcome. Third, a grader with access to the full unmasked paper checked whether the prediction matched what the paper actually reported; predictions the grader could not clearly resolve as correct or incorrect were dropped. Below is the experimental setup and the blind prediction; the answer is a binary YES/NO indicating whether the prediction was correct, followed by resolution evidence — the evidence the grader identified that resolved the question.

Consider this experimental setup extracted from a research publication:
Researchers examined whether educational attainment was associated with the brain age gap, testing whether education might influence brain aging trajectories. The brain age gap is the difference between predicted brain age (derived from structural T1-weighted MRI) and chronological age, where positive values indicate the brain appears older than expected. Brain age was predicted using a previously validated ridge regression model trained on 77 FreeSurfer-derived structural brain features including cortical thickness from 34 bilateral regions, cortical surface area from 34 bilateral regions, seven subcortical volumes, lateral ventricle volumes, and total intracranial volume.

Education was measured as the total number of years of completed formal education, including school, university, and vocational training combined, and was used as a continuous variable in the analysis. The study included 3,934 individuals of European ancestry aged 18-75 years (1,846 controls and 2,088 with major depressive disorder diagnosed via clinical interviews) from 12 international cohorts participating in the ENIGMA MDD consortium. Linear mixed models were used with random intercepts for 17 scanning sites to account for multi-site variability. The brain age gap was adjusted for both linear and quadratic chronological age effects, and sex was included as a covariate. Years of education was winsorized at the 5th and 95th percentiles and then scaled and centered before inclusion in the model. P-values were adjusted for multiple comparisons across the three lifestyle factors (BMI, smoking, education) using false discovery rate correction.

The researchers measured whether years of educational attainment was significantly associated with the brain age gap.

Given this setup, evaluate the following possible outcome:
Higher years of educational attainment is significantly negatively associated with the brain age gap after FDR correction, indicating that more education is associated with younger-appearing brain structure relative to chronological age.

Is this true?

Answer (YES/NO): YES